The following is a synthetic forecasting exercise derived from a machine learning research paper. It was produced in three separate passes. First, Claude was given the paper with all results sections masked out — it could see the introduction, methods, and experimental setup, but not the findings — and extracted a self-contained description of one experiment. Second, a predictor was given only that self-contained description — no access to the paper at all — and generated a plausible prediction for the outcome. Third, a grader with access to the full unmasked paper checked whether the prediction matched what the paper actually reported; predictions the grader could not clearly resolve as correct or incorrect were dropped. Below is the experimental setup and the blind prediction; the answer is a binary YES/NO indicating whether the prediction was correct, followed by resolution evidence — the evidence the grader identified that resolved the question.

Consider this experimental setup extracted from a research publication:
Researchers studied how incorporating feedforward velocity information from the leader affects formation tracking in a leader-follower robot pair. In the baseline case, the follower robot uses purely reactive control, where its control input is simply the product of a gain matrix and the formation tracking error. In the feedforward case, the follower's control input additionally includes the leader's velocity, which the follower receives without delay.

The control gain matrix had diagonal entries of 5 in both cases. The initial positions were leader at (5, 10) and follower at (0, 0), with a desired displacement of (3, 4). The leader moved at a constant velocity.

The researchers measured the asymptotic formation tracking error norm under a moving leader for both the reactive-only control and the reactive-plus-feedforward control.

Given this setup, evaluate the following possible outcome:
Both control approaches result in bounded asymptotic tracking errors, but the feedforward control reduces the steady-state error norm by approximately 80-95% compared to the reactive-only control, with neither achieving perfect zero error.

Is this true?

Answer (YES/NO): NO